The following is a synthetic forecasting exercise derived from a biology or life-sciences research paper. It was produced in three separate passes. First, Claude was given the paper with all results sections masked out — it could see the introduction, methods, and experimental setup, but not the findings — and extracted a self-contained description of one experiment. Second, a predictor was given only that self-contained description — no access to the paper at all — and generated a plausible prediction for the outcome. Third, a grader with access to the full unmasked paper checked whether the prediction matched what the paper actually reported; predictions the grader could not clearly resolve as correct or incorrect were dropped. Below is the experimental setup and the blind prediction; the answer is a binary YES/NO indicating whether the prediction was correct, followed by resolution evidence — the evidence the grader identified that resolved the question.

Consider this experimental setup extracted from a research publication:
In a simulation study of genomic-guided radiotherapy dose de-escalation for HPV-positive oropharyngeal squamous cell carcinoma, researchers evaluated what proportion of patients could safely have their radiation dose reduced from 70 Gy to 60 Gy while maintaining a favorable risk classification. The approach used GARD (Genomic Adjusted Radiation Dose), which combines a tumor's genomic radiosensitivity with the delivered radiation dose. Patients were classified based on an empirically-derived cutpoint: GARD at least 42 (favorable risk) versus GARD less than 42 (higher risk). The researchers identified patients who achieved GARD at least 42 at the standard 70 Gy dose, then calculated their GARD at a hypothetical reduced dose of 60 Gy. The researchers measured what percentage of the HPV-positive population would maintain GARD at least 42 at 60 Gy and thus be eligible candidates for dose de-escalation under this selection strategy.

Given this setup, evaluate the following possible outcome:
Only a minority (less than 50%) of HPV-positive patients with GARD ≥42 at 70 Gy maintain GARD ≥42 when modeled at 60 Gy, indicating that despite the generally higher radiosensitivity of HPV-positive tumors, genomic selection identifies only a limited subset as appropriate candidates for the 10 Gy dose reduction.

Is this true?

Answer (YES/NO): YES